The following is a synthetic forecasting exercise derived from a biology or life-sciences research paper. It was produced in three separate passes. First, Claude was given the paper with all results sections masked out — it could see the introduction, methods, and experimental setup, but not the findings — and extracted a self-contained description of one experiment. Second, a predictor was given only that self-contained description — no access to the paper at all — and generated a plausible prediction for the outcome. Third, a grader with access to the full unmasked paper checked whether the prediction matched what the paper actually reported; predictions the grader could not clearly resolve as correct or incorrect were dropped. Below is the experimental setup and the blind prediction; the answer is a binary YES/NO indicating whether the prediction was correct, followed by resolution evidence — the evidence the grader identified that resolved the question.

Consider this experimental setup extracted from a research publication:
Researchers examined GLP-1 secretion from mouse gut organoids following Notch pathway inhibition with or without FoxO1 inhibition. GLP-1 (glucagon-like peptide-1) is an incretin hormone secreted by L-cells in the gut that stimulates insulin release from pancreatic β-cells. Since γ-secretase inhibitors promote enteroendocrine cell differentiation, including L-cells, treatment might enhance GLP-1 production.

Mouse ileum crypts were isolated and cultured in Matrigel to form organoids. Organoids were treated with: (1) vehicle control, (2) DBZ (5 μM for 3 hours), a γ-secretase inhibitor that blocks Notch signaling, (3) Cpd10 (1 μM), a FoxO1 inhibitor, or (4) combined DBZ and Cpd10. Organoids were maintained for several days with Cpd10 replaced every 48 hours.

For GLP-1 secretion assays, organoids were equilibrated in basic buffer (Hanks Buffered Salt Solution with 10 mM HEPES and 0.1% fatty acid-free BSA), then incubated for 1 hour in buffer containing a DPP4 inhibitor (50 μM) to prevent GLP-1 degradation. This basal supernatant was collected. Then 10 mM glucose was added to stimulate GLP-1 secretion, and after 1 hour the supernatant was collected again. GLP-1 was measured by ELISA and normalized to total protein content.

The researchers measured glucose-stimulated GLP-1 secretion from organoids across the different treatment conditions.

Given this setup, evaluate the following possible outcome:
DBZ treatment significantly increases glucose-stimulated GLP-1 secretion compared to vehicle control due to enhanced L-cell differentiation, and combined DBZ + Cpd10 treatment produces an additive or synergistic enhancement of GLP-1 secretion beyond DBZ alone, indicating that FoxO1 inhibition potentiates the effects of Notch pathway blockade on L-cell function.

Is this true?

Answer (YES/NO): NO